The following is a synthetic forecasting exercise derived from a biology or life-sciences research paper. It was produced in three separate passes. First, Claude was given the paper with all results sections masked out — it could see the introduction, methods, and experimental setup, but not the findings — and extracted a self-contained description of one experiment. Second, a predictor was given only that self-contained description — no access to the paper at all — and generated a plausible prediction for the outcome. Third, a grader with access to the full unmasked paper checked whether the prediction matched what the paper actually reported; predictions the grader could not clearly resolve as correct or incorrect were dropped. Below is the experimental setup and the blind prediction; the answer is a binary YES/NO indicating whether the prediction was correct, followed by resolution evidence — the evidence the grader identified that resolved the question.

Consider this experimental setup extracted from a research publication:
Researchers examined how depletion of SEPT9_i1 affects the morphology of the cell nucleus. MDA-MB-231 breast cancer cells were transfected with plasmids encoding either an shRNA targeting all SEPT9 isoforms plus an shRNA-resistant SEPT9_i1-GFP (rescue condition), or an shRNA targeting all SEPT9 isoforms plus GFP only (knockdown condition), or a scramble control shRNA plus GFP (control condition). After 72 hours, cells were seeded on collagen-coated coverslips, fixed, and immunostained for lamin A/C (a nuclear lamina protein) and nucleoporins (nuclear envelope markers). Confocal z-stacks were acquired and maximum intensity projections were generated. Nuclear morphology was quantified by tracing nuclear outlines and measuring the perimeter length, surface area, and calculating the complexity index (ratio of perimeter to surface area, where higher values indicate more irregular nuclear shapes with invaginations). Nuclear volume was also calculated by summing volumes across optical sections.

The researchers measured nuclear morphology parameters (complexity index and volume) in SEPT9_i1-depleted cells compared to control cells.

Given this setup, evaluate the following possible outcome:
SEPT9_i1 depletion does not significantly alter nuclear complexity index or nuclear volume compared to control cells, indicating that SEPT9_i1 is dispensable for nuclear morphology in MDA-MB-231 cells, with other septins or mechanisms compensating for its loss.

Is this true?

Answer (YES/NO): NO